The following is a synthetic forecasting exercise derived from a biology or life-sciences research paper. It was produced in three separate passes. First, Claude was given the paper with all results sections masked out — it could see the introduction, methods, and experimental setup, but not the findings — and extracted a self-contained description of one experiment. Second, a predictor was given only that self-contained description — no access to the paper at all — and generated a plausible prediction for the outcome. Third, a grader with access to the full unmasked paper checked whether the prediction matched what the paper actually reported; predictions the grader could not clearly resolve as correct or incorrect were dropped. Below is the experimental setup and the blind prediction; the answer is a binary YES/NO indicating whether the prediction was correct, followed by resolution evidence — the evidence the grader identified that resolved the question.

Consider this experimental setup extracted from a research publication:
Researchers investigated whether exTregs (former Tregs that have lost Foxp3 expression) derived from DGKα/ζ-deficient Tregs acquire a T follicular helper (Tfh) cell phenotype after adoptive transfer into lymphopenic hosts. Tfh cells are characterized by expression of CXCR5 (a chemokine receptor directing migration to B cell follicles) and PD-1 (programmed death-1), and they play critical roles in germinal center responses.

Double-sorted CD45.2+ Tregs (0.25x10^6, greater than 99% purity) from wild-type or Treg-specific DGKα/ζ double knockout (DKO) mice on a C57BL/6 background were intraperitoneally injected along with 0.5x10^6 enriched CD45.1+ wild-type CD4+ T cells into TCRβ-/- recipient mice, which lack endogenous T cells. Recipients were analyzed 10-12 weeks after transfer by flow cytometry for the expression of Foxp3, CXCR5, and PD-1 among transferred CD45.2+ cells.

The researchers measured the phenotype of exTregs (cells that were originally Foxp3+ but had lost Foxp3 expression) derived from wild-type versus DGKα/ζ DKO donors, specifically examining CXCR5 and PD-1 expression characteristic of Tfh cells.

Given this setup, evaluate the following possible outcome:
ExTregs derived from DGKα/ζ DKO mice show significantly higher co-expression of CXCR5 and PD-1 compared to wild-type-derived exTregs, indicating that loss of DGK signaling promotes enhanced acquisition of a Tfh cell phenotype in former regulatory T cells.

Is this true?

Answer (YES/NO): YES